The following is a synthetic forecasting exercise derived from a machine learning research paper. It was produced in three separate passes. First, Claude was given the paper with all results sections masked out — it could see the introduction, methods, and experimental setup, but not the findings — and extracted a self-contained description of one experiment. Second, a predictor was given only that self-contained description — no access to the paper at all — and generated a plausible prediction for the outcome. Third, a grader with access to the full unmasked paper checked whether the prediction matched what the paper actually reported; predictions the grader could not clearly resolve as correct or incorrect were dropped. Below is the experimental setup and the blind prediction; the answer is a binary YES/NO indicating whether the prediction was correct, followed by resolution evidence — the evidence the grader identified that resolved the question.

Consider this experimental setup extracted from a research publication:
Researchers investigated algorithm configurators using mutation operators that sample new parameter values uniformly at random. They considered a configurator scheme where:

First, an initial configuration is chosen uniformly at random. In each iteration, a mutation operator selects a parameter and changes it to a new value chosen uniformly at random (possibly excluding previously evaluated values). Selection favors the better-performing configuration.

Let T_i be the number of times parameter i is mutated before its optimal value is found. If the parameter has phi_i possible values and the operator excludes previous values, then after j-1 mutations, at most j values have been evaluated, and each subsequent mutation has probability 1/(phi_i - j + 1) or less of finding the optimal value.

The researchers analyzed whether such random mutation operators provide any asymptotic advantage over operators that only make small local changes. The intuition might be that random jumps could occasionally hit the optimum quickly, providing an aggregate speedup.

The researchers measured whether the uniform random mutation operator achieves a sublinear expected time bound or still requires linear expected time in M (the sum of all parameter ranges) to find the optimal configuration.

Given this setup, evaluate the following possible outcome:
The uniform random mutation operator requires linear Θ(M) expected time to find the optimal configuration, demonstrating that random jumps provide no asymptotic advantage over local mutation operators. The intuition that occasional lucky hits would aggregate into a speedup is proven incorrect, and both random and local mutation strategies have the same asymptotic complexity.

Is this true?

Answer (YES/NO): YES